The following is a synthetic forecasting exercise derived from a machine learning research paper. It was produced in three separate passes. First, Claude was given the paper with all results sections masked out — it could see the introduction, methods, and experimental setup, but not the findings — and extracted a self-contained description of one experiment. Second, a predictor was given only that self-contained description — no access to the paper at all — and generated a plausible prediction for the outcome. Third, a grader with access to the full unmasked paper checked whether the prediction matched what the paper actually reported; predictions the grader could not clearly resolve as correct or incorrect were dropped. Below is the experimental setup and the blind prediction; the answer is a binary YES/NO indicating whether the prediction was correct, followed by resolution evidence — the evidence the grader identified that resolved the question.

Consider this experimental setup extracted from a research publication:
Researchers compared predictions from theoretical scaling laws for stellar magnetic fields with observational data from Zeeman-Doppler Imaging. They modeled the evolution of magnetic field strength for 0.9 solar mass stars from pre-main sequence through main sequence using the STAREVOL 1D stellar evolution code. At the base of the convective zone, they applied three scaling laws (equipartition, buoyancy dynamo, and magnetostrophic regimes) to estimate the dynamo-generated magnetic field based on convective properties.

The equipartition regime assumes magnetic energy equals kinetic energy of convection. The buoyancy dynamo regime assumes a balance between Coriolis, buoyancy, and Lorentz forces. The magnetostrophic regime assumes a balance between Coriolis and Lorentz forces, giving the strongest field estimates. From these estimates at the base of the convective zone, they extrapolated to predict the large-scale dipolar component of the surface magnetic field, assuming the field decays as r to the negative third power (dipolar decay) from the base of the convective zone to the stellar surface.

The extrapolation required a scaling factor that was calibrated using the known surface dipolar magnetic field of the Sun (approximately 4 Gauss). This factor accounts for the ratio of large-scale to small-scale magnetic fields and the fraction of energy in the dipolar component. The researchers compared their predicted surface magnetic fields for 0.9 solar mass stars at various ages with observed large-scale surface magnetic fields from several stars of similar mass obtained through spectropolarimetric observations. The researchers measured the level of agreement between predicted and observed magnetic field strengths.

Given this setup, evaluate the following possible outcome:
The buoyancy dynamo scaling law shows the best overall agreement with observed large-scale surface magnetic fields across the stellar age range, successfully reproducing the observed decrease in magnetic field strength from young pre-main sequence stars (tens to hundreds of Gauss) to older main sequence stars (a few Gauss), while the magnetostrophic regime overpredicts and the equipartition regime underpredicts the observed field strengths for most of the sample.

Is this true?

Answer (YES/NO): NO